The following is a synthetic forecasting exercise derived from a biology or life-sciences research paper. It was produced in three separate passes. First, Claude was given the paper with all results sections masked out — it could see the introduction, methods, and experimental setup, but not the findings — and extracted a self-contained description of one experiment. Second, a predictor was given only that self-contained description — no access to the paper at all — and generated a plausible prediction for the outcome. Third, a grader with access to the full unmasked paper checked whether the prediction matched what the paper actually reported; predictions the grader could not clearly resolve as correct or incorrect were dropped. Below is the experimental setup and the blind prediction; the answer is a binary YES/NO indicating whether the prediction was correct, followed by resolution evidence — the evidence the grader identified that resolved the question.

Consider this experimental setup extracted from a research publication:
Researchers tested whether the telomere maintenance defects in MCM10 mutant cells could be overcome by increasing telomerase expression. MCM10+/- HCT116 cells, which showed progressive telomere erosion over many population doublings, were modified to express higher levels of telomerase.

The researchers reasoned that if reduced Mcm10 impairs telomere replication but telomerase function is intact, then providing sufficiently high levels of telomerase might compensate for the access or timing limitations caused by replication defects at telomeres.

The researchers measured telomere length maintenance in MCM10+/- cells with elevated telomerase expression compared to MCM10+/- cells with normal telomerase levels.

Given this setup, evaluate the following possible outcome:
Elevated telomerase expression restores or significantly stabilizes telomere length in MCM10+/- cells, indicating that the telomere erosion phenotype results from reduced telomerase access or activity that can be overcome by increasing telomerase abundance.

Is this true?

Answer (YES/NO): YES